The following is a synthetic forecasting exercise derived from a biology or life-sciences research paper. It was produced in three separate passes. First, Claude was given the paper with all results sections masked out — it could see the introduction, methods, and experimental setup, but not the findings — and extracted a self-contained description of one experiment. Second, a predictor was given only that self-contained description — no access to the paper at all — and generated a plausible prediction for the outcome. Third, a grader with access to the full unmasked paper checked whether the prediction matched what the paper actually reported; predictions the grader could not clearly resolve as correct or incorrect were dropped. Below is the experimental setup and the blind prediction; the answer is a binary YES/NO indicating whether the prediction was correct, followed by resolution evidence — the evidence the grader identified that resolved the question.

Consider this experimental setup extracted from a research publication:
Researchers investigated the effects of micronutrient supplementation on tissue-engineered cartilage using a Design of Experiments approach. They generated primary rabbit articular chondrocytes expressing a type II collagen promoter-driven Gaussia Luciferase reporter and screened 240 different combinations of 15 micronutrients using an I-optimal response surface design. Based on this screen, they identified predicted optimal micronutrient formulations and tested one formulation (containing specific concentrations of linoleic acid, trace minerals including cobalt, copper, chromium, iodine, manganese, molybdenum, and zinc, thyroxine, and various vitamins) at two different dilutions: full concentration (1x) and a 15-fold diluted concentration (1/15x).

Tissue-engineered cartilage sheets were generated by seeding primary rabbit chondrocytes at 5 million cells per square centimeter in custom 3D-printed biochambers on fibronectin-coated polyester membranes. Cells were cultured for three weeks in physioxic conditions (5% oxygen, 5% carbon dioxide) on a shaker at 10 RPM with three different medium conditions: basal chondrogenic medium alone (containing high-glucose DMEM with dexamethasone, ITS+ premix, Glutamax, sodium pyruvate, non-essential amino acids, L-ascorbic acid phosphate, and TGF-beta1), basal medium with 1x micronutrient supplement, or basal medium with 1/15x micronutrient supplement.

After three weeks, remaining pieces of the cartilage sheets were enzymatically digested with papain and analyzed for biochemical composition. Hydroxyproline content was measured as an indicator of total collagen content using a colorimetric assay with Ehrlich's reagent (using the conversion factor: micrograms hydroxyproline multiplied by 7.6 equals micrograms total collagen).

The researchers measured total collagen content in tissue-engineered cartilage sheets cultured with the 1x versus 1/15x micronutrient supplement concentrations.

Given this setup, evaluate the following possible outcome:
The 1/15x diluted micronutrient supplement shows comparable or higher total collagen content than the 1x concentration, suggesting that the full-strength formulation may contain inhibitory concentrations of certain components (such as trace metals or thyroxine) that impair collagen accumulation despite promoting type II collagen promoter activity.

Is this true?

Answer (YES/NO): YES